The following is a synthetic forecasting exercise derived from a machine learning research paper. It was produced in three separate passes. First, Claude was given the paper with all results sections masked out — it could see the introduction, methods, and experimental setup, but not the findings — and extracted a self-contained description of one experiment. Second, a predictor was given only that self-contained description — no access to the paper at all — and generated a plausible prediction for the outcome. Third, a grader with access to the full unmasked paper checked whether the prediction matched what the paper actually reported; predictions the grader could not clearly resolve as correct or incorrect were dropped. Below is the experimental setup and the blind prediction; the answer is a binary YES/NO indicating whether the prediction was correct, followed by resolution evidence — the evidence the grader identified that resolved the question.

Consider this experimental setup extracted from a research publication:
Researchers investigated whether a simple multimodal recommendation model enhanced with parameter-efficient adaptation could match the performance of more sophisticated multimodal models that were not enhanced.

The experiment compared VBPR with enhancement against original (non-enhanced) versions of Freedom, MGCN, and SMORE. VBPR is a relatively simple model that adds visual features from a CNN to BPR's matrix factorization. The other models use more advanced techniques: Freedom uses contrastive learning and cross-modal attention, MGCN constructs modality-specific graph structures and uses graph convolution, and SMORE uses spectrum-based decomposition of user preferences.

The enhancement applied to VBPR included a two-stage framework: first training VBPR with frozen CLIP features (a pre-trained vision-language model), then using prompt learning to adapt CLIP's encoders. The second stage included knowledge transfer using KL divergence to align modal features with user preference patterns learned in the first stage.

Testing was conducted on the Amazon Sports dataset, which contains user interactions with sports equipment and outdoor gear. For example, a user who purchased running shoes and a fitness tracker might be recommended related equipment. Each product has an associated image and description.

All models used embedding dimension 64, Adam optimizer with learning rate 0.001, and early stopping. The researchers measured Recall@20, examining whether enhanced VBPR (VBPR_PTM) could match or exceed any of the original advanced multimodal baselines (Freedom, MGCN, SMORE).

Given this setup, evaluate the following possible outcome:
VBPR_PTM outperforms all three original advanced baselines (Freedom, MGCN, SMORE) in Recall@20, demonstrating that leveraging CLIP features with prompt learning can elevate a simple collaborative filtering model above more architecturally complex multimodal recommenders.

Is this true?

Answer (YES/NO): NO